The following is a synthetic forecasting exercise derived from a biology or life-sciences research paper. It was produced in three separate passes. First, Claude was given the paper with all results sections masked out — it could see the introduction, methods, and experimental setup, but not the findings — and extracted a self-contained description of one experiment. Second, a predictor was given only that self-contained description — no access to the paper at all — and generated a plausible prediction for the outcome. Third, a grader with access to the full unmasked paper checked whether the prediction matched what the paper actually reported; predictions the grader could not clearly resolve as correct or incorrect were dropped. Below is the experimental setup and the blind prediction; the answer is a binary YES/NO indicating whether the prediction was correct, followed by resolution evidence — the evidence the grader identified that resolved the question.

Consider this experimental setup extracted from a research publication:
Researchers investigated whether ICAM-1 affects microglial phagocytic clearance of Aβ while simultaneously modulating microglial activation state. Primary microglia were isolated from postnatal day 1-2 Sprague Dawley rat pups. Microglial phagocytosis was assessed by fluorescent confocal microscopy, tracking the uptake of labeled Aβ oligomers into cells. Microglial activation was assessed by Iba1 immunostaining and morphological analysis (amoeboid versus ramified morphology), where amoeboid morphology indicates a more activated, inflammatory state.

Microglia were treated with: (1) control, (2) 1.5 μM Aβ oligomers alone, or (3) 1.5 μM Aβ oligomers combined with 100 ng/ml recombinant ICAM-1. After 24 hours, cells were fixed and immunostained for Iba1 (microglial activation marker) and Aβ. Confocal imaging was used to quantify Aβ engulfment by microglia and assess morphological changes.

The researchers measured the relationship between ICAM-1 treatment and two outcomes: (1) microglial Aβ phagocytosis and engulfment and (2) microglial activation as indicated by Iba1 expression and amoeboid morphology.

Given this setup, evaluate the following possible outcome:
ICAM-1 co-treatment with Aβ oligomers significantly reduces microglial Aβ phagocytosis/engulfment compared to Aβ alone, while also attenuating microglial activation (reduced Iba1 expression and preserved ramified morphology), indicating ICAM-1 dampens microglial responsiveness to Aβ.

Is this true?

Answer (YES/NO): NO